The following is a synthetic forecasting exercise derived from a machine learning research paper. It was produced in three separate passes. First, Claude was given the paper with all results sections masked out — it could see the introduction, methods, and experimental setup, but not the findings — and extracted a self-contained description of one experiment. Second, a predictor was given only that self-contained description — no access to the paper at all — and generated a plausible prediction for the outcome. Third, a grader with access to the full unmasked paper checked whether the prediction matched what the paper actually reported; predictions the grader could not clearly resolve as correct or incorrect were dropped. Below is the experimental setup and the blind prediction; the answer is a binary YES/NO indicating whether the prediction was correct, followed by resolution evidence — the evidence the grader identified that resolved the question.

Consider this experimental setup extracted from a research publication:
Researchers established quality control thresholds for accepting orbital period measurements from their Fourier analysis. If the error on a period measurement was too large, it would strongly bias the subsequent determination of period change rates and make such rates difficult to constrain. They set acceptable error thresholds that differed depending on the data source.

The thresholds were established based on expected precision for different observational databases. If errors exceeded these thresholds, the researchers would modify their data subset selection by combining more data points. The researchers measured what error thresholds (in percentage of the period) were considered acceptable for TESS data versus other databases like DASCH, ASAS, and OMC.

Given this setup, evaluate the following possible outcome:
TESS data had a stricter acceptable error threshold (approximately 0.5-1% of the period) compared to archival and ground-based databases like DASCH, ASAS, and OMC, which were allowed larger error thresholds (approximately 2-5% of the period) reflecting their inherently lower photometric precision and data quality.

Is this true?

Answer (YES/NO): NO